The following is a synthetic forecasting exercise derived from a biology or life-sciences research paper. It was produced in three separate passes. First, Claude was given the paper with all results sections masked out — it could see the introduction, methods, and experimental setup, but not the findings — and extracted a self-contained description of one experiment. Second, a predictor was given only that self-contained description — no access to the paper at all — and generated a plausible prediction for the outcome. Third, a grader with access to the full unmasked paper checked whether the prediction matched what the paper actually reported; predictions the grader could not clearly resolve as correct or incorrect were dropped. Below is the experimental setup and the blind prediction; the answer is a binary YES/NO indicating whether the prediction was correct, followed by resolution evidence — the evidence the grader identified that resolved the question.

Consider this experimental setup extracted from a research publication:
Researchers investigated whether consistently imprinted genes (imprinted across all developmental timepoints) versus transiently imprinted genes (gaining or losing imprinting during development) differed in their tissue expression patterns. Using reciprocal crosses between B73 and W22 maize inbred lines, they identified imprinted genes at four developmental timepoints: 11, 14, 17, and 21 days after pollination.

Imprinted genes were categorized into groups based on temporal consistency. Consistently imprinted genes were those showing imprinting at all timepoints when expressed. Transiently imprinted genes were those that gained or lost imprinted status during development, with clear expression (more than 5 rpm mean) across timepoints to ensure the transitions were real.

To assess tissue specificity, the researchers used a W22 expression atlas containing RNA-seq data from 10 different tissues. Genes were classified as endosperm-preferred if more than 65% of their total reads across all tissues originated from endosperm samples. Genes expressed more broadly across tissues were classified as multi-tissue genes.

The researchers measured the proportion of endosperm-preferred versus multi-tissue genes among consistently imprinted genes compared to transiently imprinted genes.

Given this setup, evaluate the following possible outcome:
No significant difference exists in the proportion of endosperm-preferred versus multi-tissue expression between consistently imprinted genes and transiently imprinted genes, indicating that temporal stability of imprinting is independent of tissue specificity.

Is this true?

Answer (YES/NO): NO